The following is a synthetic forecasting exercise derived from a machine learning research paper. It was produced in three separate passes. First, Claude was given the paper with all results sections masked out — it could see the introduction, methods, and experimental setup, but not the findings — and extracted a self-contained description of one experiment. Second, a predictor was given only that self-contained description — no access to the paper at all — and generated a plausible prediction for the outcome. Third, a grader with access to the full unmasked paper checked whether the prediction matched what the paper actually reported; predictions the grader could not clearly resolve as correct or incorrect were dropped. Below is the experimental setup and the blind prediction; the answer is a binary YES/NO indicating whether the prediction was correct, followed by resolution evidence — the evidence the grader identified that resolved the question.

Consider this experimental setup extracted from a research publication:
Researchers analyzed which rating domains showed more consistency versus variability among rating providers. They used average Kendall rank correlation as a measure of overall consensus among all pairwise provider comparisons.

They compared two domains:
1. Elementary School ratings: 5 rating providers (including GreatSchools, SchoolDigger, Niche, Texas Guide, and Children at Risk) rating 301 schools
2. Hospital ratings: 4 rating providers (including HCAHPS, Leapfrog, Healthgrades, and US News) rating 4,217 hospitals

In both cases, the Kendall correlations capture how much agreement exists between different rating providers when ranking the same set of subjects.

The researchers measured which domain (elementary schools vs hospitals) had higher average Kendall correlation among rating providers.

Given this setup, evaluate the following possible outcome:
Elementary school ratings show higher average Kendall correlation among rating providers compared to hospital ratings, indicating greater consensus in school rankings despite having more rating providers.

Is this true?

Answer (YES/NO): YES